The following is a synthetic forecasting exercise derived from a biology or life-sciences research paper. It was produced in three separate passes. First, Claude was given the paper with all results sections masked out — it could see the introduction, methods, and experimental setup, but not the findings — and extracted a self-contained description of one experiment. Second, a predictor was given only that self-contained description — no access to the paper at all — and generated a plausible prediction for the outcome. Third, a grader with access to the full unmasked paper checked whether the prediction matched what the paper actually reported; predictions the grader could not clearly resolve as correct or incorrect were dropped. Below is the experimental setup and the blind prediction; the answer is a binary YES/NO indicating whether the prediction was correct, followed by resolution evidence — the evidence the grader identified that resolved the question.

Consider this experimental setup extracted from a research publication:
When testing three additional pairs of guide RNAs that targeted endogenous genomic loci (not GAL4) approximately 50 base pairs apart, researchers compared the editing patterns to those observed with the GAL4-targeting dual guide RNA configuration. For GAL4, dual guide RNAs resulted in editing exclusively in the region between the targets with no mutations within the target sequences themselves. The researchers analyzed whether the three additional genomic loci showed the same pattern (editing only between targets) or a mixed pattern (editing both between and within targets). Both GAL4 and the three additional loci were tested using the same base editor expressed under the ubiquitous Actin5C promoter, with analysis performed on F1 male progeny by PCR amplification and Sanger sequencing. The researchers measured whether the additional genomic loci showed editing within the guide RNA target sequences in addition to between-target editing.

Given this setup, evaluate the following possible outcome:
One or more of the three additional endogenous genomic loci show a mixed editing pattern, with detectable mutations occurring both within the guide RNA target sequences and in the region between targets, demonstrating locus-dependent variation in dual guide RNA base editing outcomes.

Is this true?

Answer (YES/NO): YES